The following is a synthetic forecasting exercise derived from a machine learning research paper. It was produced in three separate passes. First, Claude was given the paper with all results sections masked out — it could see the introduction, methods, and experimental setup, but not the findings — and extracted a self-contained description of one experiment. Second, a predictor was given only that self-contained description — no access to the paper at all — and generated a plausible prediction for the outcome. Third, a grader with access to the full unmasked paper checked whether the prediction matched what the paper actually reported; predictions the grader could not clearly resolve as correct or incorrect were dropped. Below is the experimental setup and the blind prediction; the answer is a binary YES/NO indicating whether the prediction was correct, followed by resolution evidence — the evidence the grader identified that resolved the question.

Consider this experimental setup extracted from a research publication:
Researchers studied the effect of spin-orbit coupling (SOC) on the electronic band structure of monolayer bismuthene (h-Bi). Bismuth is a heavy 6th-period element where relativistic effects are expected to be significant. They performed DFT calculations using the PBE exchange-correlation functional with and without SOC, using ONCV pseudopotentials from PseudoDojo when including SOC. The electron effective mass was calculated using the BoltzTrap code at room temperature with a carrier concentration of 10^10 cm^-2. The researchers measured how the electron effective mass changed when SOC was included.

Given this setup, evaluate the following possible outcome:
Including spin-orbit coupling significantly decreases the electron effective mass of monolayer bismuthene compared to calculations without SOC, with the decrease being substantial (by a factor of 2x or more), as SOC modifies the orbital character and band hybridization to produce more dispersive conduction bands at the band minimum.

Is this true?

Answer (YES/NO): NO